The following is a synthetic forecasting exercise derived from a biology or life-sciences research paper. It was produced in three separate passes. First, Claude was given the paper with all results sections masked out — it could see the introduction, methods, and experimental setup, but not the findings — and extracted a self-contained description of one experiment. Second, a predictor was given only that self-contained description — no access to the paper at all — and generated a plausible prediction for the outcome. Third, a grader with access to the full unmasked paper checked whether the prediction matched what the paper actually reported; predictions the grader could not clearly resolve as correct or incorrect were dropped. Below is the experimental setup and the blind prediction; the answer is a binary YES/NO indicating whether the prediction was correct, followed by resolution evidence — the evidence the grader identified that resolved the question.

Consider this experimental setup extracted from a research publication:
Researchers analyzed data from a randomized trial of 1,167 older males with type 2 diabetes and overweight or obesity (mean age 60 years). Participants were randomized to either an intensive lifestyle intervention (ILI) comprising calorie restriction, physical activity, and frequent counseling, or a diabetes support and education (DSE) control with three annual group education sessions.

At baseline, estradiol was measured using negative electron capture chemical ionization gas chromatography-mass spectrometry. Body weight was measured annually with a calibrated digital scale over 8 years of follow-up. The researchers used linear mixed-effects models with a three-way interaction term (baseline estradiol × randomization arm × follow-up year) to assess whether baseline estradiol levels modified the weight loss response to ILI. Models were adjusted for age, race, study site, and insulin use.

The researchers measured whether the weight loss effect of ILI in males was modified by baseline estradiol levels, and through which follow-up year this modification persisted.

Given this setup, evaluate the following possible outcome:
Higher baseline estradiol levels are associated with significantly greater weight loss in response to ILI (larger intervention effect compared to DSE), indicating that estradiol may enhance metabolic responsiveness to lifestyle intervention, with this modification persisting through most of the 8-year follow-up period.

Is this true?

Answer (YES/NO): YES